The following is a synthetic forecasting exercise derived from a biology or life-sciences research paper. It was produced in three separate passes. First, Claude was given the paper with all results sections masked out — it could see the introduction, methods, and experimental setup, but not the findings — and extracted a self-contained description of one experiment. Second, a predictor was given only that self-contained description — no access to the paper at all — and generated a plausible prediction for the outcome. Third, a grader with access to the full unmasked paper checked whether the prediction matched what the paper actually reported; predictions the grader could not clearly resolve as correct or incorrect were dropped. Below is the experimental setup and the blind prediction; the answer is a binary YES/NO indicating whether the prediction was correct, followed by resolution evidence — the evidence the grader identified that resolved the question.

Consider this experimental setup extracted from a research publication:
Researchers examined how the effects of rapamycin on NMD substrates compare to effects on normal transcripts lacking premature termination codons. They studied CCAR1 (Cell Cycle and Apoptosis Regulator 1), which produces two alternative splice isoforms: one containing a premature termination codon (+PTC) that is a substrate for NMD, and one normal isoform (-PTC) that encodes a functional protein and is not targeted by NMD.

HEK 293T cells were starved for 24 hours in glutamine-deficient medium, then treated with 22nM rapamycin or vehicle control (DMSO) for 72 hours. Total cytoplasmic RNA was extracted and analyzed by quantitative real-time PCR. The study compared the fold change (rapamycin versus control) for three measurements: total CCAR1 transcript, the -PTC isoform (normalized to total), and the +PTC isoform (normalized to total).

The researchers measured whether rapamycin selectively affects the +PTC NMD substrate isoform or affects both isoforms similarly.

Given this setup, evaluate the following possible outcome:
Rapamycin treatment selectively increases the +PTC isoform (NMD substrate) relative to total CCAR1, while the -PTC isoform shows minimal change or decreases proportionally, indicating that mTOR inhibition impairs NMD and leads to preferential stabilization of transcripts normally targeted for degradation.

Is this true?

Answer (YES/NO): NO